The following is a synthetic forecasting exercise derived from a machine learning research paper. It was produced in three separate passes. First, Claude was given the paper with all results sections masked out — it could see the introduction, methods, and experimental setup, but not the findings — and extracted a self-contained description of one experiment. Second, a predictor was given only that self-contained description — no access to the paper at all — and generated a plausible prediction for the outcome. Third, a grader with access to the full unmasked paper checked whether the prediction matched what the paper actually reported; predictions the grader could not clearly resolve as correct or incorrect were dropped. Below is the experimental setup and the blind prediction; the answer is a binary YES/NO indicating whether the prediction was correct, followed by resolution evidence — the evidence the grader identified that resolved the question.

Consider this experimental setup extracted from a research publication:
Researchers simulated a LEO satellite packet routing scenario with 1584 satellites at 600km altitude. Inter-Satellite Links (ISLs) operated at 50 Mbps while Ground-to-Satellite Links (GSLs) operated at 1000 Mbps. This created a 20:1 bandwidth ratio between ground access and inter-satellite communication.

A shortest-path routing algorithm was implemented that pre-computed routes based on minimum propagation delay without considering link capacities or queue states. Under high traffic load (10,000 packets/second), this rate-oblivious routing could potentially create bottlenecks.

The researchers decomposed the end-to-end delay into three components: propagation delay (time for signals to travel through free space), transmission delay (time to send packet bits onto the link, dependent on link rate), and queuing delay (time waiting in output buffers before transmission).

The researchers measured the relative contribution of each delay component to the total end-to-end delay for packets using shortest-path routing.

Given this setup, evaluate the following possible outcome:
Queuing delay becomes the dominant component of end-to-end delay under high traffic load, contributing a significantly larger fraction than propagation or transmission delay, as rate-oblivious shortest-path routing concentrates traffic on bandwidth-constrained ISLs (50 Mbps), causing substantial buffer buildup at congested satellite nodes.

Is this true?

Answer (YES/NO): NO